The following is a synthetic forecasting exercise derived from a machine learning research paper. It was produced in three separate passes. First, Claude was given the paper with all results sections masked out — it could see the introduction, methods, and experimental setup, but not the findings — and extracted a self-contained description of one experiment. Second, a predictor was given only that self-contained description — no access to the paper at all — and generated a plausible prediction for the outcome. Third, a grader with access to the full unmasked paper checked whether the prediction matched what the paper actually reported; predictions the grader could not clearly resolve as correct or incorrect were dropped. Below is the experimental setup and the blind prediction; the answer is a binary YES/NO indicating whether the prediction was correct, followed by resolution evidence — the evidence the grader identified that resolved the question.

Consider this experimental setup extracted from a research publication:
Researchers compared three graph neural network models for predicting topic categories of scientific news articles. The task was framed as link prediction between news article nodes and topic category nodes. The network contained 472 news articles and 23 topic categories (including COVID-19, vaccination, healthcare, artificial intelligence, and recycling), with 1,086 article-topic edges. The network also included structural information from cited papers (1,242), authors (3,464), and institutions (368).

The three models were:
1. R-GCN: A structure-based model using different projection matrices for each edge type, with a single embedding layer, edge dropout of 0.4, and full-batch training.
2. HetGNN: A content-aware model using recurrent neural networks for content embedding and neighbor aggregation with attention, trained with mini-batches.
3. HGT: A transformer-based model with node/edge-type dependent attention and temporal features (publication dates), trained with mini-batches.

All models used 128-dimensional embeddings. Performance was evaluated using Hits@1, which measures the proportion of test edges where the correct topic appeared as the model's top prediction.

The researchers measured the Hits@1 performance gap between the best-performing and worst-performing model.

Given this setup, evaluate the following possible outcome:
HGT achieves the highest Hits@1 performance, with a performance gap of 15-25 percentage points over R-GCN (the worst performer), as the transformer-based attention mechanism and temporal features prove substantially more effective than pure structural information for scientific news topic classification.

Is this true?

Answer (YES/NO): NO